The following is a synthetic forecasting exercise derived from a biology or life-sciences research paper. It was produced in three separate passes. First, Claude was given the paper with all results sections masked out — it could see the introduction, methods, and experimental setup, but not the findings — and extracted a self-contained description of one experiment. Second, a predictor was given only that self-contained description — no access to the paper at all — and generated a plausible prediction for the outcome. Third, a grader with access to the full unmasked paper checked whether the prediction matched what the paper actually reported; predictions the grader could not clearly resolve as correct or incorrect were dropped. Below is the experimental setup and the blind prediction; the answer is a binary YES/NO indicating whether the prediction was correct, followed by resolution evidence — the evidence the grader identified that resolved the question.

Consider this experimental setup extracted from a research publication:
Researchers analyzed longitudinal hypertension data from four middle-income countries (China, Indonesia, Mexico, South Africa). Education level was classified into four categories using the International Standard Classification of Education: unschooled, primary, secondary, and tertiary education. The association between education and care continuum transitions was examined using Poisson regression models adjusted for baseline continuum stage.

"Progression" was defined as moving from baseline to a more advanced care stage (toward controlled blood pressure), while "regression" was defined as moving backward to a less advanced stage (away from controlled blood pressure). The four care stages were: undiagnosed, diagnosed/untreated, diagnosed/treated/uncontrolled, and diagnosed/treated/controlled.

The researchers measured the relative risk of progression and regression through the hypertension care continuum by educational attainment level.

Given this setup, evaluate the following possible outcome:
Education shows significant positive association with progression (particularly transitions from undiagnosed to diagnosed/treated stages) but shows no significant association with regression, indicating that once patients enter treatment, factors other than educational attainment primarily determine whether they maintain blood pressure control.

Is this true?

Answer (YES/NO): NO